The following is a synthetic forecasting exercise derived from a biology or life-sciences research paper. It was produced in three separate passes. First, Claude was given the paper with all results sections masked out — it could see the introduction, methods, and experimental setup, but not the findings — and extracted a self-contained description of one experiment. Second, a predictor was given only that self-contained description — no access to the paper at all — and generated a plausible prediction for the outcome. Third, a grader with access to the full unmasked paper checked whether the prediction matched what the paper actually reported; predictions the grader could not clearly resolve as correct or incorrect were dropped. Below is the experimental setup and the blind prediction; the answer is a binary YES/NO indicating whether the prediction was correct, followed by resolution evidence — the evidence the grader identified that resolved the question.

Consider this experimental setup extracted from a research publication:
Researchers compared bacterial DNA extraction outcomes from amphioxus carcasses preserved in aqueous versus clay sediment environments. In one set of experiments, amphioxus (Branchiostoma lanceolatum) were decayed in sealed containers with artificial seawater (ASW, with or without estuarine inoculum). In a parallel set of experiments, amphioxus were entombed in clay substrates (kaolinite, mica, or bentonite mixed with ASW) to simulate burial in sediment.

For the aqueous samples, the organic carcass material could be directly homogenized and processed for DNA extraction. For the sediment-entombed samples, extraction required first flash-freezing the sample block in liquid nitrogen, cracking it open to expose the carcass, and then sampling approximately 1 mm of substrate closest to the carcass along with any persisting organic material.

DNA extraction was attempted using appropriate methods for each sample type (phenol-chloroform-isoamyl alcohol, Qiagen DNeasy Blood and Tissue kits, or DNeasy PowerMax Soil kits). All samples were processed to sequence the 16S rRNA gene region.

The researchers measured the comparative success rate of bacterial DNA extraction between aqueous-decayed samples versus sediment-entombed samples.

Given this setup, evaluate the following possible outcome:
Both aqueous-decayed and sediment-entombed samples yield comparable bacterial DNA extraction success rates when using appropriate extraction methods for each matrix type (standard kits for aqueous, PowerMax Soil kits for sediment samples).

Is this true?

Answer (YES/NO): NO